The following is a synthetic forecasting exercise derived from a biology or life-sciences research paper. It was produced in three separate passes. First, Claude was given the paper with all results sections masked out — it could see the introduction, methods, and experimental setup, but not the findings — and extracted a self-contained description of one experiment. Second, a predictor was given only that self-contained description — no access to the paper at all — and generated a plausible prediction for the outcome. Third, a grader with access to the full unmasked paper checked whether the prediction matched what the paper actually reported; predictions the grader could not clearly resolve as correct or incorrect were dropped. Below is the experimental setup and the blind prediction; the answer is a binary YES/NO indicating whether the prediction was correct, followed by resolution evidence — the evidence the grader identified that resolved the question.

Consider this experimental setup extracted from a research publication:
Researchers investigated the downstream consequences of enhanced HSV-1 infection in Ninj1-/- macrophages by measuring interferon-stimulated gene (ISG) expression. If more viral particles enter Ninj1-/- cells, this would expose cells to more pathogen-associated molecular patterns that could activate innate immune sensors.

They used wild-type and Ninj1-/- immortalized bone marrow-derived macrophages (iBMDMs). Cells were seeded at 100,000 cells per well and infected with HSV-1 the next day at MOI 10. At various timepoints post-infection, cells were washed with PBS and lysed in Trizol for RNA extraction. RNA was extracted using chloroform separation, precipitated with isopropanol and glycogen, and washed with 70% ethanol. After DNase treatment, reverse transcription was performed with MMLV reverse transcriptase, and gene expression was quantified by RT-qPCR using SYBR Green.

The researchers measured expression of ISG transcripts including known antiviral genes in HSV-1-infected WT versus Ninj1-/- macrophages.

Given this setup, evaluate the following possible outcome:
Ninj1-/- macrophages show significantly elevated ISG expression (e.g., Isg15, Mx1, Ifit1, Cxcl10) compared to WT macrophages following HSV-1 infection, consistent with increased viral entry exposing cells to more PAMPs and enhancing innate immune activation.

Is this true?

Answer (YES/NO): YES